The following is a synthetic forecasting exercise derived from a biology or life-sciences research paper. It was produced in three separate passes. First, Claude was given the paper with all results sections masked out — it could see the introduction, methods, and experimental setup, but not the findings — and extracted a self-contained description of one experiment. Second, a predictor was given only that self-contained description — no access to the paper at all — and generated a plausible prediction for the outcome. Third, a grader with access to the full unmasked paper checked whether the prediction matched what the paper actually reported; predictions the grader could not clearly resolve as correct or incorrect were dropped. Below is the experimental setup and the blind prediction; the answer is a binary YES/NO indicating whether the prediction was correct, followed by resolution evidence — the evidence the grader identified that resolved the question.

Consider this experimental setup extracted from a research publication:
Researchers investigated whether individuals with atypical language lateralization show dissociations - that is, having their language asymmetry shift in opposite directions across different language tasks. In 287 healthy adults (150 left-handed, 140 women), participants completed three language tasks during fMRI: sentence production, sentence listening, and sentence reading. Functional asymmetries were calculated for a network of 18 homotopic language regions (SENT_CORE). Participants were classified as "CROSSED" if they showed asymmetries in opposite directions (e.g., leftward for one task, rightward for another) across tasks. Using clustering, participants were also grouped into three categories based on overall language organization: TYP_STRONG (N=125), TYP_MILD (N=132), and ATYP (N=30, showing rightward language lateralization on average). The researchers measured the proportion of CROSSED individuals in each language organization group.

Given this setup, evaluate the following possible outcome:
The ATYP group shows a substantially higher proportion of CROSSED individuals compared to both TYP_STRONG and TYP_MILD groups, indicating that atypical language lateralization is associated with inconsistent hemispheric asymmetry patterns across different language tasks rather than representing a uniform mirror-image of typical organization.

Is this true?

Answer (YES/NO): YES